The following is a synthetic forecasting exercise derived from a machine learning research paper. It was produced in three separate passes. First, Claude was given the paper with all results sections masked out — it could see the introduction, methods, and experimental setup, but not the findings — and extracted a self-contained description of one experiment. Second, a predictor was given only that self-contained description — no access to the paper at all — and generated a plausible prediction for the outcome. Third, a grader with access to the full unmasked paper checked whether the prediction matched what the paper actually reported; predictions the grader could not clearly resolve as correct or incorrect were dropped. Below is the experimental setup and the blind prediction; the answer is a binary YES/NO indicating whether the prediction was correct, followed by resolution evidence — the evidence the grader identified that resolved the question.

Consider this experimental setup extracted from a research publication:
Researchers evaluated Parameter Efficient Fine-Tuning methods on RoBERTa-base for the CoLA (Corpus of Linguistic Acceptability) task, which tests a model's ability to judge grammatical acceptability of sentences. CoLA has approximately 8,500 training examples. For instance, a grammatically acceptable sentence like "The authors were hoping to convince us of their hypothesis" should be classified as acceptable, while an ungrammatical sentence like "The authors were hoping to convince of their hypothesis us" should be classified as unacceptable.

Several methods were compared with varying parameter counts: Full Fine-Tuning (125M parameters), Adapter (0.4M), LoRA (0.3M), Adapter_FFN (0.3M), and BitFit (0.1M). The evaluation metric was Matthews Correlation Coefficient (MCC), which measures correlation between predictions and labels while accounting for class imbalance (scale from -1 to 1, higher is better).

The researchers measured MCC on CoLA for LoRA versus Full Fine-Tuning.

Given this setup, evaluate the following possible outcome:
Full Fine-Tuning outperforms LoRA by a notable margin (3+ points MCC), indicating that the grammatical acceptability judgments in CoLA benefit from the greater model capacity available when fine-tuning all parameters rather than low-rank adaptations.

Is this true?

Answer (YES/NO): NO